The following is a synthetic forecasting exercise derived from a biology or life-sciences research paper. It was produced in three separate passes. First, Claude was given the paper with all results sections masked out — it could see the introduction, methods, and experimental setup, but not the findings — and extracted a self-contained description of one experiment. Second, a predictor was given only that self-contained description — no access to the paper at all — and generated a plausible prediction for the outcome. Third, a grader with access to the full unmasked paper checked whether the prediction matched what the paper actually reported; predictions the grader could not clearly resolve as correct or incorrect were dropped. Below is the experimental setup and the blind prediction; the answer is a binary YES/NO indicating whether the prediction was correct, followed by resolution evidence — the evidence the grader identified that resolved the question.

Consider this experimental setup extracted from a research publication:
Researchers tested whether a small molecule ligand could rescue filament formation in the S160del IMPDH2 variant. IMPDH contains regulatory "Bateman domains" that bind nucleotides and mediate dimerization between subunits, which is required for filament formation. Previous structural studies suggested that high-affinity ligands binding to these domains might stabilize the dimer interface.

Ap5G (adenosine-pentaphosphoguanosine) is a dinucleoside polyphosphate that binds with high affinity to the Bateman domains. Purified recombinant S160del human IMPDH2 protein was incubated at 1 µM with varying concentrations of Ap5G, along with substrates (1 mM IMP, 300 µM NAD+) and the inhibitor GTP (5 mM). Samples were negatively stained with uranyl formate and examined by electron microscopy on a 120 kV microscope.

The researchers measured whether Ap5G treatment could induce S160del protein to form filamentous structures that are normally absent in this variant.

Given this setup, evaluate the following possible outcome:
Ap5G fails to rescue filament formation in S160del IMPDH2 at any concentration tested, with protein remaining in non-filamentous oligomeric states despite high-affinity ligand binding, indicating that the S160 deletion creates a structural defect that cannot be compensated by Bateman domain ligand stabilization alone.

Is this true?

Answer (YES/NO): NO